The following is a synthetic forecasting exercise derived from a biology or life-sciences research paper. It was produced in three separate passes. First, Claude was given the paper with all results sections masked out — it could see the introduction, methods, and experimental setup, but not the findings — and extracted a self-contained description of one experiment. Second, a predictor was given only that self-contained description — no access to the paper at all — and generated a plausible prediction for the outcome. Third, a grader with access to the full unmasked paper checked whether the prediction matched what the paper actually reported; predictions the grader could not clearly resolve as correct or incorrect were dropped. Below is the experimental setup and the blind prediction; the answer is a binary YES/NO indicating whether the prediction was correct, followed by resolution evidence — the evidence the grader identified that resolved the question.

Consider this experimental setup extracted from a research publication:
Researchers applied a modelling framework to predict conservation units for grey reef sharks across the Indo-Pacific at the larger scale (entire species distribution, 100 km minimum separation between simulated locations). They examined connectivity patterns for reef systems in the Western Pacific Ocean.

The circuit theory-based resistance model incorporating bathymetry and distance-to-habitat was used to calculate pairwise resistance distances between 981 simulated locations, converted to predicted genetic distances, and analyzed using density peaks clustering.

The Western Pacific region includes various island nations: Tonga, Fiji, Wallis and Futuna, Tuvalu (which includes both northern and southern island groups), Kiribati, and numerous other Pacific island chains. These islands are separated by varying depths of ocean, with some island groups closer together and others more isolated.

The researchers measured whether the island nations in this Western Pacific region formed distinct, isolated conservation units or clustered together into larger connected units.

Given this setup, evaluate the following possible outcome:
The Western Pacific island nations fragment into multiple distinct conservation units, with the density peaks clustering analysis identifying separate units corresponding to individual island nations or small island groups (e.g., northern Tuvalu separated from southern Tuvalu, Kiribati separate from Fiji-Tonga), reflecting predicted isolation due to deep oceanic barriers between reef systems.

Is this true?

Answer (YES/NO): NO